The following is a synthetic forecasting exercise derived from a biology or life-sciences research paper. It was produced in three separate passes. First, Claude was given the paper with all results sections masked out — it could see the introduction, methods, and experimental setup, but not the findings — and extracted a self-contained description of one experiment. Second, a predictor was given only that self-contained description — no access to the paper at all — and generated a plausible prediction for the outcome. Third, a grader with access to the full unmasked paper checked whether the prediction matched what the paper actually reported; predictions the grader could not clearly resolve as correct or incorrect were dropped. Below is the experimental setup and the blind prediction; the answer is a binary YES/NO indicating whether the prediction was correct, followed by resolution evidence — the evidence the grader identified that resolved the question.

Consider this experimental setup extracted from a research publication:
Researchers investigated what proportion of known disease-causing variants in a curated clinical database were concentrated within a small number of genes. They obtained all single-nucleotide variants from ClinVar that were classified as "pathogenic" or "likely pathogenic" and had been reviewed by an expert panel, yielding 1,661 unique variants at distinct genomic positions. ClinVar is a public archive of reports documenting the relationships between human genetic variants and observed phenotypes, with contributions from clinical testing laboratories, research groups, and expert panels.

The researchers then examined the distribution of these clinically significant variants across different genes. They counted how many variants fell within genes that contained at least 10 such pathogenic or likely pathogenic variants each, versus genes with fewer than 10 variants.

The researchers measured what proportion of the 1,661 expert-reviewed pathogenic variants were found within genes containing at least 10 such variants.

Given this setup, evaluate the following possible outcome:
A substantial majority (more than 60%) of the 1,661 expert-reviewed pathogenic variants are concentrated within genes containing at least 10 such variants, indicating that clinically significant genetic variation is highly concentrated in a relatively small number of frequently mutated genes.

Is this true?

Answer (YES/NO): YES